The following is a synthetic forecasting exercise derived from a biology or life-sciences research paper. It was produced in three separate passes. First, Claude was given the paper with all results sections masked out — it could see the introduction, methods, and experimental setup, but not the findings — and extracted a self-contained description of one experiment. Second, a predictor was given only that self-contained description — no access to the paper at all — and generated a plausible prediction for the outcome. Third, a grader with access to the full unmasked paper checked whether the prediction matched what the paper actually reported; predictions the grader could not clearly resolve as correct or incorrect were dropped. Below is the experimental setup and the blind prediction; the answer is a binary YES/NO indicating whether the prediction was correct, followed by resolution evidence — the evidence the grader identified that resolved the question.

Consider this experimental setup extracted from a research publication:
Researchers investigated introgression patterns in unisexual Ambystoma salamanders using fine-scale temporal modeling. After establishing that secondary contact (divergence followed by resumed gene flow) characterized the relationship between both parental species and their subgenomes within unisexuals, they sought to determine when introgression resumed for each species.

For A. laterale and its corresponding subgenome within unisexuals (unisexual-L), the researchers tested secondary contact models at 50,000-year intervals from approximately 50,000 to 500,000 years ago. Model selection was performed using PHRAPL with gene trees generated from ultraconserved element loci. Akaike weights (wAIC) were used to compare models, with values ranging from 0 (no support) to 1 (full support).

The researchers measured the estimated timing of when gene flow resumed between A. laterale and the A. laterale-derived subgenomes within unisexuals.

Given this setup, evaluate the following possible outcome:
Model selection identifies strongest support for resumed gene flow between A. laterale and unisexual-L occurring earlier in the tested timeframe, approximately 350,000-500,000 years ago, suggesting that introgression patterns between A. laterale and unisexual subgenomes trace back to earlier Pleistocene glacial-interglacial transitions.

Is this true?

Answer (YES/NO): NO